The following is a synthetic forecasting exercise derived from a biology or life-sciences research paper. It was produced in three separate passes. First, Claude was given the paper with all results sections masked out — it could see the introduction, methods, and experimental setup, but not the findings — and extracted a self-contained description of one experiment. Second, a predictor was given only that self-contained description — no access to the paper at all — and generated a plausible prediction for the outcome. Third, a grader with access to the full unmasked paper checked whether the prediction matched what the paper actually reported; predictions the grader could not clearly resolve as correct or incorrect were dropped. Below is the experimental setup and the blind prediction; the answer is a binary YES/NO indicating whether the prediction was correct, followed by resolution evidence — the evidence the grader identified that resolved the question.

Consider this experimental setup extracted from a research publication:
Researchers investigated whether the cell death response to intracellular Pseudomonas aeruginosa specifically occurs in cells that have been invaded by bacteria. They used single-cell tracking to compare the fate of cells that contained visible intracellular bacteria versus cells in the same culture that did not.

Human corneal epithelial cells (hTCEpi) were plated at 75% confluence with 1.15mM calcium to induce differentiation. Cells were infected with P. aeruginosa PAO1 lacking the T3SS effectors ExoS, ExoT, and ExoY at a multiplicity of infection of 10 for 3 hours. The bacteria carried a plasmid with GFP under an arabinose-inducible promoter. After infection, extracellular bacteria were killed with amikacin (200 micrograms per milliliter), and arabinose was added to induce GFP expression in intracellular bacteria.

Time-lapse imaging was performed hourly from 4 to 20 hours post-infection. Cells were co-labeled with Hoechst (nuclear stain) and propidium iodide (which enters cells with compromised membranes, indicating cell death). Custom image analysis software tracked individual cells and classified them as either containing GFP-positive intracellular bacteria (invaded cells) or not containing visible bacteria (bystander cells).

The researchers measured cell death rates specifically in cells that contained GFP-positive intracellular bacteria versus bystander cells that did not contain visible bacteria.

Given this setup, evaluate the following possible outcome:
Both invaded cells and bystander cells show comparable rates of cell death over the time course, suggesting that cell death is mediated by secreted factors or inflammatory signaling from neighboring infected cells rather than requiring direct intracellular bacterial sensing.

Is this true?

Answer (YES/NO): NO